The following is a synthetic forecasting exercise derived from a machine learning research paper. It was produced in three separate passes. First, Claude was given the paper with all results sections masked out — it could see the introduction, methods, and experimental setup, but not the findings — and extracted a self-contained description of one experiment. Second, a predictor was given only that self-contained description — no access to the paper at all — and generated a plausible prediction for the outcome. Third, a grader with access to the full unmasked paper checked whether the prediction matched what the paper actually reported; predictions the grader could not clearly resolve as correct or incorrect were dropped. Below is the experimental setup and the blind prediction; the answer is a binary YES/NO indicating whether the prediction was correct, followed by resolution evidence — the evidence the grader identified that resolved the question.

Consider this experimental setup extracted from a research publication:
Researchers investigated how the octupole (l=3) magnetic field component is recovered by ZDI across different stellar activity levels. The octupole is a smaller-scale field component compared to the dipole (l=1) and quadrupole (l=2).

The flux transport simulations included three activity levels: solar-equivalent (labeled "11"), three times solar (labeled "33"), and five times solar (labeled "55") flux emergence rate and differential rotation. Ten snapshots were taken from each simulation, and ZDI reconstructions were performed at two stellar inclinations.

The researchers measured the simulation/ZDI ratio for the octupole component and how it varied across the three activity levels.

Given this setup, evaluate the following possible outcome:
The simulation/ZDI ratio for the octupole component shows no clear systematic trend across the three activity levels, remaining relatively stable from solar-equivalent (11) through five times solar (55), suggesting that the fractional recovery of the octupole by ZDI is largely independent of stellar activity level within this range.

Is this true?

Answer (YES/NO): NO